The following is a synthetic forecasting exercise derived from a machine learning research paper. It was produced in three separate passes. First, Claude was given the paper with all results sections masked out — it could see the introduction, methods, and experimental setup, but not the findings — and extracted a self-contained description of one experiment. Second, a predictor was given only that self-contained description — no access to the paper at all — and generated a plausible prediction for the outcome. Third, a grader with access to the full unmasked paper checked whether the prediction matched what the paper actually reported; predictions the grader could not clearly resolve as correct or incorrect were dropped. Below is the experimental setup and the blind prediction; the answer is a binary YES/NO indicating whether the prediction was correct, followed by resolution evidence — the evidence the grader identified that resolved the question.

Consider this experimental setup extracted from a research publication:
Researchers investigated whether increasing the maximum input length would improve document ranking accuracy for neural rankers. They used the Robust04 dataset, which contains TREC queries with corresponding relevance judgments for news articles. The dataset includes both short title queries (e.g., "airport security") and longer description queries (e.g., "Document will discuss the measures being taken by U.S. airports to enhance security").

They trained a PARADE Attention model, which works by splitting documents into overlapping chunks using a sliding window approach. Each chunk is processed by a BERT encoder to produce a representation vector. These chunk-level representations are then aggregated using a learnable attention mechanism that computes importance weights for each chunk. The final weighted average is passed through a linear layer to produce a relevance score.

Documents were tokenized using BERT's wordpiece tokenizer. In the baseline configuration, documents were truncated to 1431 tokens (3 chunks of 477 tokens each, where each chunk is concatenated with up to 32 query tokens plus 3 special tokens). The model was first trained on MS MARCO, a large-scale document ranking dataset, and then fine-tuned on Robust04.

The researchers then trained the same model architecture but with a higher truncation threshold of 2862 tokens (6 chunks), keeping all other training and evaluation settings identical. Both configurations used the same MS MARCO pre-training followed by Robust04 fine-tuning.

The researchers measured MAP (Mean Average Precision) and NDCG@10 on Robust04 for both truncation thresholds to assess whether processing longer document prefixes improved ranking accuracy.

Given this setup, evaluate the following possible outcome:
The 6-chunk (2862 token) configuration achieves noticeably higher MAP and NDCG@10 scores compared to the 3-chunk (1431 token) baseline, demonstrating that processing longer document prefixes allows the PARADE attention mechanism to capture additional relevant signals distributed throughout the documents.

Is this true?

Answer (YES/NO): NO